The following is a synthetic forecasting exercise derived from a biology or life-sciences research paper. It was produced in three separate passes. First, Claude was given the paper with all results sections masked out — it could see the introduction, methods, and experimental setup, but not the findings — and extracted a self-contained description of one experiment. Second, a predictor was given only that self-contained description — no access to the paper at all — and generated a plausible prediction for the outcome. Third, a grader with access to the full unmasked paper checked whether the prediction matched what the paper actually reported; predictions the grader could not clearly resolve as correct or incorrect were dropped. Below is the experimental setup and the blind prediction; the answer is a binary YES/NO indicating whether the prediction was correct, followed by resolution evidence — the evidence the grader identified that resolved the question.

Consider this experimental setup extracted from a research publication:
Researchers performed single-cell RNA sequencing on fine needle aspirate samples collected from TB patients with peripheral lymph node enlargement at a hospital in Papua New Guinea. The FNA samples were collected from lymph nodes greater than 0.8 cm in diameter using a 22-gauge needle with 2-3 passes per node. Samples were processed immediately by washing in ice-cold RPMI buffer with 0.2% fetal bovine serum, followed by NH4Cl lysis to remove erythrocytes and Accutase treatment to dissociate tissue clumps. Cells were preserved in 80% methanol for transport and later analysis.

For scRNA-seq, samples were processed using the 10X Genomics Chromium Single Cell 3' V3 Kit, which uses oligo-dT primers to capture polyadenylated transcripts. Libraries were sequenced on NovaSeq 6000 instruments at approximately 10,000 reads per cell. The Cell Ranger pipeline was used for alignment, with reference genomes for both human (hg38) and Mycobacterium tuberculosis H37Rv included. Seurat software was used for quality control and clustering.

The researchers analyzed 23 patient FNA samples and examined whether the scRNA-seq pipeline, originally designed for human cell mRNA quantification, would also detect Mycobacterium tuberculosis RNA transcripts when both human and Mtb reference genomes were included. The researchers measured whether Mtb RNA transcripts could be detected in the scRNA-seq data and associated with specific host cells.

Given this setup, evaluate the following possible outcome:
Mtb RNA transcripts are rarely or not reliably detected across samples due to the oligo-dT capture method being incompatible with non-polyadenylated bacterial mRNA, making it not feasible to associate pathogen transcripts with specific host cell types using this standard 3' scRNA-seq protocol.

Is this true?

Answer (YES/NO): NO